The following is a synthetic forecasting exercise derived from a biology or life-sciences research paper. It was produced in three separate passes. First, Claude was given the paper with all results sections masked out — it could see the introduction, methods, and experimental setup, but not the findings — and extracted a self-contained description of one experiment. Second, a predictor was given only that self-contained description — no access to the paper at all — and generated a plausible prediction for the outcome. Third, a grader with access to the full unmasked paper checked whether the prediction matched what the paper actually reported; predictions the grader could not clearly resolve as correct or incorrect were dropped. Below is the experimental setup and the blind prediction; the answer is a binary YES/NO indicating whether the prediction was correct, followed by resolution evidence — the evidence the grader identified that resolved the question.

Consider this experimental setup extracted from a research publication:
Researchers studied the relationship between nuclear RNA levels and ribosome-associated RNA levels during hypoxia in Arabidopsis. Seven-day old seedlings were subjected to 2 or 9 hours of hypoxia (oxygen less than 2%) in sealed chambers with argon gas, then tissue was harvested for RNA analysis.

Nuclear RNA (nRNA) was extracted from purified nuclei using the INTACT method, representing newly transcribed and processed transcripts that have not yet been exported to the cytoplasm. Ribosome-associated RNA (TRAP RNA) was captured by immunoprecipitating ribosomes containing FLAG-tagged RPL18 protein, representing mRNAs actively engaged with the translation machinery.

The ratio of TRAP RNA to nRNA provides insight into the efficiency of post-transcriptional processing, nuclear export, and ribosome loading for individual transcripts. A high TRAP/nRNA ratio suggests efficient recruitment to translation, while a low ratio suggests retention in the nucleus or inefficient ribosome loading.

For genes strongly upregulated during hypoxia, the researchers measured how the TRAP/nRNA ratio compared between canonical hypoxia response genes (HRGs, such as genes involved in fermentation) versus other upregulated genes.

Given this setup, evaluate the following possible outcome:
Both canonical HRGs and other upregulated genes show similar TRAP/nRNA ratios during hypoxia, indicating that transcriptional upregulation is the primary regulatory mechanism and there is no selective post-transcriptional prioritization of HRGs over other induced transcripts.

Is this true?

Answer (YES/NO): NO